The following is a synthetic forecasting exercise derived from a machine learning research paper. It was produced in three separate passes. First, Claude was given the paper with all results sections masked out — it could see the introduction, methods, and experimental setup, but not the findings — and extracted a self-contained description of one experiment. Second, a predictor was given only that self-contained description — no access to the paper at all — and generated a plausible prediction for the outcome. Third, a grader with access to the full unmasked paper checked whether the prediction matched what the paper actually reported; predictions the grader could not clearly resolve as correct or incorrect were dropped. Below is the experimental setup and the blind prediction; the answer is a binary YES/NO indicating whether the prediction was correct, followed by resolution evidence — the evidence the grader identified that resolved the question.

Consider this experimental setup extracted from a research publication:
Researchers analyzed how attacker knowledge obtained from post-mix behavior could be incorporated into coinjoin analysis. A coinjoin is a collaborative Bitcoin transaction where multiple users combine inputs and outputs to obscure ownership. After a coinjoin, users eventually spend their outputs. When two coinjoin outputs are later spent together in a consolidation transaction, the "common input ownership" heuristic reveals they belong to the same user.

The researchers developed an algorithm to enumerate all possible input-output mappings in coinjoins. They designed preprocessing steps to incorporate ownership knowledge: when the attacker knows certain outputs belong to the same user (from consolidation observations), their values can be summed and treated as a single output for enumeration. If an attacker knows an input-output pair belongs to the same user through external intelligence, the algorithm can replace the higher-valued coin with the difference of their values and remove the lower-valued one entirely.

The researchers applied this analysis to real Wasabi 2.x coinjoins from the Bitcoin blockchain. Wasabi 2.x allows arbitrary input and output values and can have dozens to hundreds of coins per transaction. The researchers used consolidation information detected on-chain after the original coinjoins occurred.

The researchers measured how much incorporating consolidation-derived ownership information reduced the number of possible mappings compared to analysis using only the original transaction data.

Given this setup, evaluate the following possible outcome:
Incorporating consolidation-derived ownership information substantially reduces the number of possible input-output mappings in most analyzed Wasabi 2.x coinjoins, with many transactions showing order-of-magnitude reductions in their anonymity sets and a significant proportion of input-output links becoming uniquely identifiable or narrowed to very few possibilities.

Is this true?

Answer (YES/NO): NO